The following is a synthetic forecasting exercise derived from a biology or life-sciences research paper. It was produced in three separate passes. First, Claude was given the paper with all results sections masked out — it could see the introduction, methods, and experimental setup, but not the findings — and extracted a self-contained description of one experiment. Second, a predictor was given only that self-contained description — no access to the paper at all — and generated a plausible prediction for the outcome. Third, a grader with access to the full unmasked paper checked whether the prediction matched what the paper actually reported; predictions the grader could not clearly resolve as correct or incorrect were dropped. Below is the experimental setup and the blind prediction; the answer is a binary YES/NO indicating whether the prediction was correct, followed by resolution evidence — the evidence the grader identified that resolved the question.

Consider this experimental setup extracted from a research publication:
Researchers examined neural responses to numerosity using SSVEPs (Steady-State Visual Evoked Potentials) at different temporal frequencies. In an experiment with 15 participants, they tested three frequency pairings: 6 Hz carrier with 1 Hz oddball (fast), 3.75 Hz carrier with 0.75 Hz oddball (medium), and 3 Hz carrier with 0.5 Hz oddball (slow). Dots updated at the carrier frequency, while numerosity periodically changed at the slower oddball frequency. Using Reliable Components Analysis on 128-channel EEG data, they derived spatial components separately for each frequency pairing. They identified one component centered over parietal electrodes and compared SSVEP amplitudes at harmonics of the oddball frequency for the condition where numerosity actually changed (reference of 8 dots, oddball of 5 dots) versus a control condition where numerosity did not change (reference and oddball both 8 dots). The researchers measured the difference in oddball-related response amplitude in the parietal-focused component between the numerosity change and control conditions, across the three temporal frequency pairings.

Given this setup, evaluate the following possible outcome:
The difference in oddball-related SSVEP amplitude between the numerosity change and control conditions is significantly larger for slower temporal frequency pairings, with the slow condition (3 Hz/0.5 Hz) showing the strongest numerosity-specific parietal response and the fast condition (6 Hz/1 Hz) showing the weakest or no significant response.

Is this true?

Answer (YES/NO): YES